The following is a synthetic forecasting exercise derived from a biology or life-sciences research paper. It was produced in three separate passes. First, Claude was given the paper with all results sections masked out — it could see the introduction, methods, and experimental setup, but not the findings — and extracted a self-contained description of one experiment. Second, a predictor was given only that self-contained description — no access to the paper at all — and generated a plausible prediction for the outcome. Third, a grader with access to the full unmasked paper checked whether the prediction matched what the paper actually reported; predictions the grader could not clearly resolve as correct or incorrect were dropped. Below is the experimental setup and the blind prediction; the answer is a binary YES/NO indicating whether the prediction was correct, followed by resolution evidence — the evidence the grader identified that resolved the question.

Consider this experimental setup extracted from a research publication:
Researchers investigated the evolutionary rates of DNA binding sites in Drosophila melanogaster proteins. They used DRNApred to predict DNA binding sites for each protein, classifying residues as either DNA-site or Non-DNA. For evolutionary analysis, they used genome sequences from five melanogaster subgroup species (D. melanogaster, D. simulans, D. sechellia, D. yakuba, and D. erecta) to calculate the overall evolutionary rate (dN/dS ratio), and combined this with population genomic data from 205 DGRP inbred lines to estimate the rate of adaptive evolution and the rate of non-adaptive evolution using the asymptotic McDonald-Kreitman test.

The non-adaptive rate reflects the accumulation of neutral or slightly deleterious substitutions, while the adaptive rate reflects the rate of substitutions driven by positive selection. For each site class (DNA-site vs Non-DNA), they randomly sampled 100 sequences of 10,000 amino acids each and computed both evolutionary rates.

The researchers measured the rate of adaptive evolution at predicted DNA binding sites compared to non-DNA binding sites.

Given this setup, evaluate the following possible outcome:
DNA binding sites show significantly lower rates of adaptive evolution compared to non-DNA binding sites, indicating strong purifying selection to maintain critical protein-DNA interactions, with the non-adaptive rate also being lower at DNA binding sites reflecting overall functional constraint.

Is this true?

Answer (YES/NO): NO